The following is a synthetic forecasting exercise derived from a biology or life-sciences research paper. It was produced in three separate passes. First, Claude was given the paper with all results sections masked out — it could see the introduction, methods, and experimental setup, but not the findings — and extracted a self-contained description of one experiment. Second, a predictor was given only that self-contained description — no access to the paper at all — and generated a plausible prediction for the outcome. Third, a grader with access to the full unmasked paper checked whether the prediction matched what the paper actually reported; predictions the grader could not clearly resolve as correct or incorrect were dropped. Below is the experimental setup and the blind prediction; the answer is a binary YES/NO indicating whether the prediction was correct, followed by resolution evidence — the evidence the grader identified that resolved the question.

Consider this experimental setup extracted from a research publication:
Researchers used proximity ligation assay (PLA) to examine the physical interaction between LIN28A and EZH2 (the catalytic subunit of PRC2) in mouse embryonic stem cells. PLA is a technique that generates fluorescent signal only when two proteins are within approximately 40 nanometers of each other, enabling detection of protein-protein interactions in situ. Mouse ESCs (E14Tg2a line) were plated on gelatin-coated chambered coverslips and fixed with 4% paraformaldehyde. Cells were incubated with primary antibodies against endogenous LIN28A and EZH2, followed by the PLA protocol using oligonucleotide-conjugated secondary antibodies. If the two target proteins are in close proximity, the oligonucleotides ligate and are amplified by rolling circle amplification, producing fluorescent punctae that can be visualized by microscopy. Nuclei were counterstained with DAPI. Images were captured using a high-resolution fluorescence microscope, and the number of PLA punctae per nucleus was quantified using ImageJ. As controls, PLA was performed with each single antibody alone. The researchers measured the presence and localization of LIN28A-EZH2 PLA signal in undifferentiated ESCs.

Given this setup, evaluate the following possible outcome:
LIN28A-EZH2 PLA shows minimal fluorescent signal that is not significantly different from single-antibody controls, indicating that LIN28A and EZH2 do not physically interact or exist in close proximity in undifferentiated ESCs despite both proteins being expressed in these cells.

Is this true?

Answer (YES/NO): NO